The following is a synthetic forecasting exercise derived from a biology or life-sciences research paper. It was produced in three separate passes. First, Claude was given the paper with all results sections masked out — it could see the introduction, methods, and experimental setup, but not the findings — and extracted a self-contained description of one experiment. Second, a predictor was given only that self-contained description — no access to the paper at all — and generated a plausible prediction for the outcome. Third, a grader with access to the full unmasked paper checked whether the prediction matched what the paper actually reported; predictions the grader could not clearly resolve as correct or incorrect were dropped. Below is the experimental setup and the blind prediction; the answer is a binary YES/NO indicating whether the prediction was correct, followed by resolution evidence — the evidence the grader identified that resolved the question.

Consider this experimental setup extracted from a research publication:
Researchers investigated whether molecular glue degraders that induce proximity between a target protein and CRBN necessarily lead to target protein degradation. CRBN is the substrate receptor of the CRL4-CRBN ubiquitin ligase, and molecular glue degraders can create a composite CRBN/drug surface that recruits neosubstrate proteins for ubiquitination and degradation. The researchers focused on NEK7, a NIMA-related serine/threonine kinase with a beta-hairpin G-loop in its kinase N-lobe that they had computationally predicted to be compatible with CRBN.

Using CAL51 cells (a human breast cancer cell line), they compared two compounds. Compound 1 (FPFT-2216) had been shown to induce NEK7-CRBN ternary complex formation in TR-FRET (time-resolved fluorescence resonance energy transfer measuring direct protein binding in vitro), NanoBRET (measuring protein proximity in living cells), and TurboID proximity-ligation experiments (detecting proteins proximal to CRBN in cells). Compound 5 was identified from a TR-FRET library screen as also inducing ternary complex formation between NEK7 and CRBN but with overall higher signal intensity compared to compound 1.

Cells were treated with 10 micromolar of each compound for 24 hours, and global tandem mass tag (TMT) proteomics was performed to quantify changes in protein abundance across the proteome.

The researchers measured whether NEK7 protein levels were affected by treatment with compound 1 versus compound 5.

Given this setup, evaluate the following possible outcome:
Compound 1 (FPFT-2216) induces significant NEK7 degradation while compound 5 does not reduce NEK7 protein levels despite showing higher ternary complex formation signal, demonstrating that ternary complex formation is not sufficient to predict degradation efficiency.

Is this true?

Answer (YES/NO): NO